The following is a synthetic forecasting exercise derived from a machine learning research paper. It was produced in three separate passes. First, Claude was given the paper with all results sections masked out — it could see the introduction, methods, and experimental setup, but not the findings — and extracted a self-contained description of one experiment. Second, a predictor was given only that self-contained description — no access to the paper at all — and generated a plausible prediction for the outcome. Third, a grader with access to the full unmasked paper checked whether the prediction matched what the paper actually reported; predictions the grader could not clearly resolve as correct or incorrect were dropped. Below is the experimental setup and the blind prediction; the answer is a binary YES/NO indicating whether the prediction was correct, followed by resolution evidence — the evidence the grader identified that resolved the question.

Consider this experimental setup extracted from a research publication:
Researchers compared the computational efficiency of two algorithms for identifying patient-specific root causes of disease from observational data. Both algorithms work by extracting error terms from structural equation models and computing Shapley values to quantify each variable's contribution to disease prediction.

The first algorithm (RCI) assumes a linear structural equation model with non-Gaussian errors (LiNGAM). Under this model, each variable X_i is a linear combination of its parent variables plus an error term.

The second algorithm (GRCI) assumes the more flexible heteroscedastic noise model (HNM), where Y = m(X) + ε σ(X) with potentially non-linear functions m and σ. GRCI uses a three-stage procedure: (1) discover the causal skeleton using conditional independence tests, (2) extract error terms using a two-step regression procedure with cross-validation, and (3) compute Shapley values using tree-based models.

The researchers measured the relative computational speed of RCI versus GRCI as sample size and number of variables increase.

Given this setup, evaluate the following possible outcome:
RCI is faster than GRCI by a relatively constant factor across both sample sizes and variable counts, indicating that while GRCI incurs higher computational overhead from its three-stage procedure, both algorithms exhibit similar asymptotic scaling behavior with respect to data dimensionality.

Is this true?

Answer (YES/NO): NO